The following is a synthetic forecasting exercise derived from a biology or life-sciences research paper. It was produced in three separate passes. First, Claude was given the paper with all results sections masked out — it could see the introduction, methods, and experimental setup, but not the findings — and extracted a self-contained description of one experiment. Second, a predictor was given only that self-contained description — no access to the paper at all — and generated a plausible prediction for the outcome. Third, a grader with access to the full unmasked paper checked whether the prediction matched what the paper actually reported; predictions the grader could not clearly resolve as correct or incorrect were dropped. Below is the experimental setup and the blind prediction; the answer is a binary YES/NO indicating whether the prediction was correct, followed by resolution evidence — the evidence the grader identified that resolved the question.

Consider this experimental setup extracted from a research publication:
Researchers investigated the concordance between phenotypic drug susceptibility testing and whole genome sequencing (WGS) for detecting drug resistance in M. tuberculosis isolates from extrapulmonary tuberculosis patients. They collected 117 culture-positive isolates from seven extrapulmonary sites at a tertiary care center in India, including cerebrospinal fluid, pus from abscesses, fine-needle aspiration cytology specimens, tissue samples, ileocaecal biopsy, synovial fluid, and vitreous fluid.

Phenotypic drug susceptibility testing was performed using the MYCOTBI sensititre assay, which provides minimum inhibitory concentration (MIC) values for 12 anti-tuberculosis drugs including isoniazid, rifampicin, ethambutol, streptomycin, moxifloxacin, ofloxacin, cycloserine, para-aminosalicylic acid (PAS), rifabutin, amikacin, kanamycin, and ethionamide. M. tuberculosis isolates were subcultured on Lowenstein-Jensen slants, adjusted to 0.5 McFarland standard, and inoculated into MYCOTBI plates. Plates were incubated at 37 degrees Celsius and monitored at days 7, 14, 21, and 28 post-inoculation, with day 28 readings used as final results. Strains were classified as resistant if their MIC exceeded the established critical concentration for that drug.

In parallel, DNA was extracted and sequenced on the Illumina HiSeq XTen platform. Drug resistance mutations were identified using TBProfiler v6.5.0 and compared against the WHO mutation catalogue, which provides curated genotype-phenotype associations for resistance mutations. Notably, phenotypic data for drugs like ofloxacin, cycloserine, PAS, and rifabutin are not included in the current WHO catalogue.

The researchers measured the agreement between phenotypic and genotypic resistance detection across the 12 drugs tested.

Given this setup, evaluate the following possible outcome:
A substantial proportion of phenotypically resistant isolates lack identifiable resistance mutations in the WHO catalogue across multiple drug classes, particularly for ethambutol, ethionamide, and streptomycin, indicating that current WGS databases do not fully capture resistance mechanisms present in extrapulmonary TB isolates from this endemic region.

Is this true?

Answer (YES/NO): NO